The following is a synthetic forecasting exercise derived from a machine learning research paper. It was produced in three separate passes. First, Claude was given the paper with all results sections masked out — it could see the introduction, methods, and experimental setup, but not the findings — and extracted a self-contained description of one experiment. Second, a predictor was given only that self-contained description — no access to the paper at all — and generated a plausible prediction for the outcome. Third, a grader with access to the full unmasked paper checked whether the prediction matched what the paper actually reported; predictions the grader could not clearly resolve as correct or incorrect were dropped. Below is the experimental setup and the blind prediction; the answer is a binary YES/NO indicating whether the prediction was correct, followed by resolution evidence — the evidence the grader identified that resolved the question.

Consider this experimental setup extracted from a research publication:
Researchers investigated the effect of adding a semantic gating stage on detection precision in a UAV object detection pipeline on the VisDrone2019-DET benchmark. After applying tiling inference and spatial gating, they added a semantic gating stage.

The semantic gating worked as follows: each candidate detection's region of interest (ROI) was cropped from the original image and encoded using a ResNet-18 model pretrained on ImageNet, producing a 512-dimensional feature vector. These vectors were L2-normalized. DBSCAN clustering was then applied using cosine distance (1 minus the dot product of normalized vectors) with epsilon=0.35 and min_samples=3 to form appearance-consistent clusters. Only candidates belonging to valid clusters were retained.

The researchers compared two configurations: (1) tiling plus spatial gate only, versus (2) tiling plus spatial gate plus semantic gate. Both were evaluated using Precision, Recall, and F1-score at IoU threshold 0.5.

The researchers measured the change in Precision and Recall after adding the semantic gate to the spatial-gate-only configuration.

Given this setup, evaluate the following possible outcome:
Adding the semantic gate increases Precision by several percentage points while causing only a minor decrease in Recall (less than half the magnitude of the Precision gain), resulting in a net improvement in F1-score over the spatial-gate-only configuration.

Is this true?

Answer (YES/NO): YES